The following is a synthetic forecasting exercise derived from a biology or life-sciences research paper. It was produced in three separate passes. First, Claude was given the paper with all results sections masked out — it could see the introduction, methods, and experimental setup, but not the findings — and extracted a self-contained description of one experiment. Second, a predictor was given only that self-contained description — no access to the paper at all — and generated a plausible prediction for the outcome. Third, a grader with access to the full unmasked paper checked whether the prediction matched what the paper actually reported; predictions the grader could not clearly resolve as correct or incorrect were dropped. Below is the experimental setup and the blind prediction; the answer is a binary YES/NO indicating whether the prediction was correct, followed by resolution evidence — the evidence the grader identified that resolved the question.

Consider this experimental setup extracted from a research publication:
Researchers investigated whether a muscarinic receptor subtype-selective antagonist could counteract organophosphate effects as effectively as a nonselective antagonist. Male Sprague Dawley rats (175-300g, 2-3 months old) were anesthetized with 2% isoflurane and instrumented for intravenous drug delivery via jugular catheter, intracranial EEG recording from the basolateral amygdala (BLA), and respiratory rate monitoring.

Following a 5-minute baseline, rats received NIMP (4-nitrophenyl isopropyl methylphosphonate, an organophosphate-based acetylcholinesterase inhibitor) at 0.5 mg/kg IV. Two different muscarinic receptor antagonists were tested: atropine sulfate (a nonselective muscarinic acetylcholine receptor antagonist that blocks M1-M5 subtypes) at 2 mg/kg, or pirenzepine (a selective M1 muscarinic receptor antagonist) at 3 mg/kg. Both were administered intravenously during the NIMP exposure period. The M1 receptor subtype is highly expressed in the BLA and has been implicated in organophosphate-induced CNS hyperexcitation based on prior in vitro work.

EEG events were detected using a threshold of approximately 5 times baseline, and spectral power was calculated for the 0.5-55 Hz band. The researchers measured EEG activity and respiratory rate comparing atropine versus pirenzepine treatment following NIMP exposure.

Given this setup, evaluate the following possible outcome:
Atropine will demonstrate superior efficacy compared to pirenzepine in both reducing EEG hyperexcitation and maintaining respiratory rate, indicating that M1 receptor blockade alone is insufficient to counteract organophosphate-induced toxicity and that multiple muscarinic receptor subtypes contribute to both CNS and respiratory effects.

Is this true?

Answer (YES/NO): NO